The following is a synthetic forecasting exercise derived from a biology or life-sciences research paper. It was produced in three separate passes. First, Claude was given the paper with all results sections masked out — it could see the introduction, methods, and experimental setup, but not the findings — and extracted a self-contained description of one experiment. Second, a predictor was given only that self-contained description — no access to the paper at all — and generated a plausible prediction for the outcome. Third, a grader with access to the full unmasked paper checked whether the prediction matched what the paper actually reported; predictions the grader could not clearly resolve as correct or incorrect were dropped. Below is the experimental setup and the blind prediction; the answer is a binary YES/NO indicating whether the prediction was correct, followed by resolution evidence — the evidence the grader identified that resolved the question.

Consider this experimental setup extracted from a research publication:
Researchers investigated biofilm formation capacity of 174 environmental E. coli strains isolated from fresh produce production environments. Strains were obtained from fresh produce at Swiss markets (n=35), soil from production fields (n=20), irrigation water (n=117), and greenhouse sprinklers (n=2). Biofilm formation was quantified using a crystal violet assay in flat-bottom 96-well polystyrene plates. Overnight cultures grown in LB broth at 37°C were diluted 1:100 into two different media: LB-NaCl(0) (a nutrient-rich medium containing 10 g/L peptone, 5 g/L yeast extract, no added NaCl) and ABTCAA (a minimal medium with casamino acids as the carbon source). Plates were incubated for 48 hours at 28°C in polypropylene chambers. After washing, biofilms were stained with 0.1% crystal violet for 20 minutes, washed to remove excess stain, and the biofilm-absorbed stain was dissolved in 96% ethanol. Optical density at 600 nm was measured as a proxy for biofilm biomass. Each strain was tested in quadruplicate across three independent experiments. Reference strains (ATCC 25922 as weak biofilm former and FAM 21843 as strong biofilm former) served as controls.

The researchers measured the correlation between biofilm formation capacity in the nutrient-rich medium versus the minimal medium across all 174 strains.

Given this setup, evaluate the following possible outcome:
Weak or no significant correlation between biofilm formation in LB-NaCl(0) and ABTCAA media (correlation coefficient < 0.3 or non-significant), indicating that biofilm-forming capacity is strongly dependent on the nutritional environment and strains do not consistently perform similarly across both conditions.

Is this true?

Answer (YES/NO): NO